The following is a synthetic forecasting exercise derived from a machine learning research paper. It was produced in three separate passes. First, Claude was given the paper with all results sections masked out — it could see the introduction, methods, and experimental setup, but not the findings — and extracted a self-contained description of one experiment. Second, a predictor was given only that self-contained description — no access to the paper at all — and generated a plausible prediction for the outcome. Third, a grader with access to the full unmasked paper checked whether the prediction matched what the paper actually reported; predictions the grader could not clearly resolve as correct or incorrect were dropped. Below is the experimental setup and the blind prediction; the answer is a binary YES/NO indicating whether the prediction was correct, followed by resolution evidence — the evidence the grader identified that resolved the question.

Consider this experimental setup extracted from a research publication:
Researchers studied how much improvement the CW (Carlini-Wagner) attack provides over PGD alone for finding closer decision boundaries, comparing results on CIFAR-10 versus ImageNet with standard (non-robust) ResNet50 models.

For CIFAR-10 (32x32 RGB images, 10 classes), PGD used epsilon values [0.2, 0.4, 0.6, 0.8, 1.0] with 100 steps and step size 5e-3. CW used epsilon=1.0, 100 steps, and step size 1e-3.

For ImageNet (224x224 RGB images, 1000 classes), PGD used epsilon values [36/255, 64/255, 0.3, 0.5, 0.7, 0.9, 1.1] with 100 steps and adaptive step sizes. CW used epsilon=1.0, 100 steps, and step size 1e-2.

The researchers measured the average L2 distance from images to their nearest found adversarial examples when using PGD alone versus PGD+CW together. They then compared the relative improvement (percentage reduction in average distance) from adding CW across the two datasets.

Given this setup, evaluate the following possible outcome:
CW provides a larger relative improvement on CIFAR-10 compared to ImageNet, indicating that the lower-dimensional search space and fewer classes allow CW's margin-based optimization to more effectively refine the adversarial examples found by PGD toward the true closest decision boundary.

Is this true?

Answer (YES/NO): YES